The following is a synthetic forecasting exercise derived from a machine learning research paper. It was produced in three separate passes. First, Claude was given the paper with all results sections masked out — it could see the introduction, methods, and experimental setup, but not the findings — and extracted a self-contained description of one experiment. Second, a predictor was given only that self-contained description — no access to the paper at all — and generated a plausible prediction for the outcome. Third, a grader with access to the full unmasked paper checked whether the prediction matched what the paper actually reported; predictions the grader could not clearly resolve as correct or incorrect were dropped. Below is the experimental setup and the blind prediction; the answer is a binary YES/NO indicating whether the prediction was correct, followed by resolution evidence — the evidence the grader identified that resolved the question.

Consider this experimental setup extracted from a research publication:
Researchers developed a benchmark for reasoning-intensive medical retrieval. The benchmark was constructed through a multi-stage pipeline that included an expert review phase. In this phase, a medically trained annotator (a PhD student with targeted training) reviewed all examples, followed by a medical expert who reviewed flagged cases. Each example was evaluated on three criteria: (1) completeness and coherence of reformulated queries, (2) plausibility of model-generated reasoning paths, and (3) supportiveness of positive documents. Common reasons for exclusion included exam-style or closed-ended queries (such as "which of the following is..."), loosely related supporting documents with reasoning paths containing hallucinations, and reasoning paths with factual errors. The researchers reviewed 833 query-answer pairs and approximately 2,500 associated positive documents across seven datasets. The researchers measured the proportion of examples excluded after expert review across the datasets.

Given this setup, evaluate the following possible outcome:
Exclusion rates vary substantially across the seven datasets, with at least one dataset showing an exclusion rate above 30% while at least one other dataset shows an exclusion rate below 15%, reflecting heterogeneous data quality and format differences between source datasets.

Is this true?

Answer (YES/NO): NO